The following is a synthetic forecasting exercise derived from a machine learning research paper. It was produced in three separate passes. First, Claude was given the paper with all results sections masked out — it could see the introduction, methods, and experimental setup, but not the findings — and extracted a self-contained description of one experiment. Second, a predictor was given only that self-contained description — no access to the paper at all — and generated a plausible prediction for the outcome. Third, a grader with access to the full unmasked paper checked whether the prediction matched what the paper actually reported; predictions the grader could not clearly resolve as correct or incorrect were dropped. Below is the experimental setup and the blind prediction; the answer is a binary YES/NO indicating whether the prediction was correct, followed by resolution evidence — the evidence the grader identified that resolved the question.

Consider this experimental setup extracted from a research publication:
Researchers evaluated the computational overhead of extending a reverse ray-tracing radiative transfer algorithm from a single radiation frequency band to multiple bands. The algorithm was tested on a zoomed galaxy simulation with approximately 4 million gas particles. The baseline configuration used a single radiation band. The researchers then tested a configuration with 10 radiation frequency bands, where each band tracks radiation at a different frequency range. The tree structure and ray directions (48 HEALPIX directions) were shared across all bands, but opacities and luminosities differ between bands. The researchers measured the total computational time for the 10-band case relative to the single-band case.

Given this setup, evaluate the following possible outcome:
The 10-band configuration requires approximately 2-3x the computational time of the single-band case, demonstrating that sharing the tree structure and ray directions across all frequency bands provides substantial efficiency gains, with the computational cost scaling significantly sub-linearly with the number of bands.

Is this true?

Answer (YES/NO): NO